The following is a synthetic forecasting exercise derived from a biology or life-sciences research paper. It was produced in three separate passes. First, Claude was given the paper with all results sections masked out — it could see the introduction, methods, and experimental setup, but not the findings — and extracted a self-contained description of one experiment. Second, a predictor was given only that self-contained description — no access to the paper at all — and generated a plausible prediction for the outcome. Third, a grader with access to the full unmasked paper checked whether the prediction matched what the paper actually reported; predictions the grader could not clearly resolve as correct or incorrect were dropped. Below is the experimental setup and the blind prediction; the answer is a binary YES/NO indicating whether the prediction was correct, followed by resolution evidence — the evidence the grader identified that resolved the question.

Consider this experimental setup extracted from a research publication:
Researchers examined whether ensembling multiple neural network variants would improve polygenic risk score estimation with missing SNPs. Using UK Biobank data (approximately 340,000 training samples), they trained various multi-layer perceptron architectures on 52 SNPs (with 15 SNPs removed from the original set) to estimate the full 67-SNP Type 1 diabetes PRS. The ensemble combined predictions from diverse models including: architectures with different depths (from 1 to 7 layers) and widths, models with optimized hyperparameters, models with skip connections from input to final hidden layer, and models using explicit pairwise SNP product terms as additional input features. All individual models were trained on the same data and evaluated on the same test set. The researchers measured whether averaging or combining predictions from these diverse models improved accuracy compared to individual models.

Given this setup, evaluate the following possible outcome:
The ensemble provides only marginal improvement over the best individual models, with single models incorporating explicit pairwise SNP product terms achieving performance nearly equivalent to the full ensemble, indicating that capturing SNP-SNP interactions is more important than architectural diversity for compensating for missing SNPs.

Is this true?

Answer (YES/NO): NO